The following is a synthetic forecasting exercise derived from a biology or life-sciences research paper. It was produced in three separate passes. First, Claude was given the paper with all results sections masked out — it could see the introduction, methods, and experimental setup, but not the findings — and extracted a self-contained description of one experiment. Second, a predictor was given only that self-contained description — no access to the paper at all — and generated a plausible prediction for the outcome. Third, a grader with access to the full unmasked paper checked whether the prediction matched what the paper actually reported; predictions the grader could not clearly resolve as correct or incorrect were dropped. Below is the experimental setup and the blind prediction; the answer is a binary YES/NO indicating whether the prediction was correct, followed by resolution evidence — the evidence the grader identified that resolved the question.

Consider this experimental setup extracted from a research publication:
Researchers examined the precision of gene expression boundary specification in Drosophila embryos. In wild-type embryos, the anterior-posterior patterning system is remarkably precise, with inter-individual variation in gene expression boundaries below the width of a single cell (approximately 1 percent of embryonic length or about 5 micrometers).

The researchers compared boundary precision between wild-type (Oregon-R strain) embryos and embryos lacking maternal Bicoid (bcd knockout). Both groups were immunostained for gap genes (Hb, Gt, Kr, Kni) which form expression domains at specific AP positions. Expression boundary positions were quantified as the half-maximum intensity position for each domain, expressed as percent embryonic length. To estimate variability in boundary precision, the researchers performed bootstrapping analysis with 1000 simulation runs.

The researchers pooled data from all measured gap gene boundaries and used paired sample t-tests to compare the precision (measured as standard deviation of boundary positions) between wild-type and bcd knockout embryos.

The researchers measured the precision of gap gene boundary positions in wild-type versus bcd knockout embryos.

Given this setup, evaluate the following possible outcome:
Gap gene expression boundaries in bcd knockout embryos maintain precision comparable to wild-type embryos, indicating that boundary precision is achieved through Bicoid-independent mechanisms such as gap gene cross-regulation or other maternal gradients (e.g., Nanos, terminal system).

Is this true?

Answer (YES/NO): NO